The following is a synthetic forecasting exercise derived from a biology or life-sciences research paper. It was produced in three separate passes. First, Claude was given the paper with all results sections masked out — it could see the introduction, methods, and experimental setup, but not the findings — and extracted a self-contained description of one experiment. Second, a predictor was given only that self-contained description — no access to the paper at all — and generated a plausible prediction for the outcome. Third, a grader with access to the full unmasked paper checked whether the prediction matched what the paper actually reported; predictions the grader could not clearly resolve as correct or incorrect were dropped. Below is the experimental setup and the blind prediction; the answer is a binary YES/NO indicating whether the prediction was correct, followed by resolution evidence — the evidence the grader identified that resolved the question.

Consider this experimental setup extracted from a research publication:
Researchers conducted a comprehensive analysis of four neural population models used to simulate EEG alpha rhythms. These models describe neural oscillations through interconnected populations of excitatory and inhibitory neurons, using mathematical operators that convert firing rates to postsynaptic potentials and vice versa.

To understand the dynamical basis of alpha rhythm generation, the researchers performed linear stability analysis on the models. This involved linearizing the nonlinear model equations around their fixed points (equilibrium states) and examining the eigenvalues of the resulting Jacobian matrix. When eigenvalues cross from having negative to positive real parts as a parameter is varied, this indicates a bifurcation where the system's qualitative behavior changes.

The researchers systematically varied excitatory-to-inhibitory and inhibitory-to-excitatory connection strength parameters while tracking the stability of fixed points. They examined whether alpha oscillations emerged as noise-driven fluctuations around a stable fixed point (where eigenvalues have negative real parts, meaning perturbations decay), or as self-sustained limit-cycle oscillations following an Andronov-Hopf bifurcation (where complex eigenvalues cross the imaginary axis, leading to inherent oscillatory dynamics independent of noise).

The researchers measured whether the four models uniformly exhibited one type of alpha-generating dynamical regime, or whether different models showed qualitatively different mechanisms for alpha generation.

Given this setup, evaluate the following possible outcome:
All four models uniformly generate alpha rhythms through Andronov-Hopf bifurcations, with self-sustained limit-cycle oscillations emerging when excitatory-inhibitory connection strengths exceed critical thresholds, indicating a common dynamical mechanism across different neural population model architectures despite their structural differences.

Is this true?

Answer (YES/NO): NO